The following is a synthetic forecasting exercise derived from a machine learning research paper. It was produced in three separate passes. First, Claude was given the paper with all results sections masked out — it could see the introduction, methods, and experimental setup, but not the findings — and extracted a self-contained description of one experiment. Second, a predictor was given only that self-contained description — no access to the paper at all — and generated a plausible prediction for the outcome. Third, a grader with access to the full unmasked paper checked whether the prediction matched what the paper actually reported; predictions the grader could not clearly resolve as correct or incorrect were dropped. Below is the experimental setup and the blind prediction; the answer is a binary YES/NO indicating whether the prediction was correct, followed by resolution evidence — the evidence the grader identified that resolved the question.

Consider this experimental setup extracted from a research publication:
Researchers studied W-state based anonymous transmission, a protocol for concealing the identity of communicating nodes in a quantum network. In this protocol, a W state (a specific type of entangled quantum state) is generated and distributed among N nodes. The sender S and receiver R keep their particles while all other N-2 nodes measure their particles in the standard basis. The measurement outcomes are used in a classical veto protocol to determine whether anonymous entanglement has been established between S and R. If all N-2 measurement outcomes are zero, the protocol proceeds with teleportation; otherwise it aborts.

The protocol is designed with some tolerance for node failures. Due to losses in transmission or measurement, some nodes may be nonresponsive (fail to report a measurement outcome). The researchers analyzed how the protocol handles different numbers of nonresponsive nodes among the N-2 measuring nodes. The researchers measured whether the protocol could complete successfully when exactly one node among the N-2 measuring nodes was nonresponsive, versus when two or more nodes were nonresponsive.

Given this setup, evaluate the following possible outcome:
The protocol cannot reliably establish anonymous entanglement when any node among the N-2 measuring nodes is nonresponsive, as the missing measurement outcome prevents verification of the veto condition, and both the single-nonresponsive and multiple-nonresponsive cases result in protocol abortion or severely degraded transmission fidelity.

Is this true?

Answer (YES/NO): NO